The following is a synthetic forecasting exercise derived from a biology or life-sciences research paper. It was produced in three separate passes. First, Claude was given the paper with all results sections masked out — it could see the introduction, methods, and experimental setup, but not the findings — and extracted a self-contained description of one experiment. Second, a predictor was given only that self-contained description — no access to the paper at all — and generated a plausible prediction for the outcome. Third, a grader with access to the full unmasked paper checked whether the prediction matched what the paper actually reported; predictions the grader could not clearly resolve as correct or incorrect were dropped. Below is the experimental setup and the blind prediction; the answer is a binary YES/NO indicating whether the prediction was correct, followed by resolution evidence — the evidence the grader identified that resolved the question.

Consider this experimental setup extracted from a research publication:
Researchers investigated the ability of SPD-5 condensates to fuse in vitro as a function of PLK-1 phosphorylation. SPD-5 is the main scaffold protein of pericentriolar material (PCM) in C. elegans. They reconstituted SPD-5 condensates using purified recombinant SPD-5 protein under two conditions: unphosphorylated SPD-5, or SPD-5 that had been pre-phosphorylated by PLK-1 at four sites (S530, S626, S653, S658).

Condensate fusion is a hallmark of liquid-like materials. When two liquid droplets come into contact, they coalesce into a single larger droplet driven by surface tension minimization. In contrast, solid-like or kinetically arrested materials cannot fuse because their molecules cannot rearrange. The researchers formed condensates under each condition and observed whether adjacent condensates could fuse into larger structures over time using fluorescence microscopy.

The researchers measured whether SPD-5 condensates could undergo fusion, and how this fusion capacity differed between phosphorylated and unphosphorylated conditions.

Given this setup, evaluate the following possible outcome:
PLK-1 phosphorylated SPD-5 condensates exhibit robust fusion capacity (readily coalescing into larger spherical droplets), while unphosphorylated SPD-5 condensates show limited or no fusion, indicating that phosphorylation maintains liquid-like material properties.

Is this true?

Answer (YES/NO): NO